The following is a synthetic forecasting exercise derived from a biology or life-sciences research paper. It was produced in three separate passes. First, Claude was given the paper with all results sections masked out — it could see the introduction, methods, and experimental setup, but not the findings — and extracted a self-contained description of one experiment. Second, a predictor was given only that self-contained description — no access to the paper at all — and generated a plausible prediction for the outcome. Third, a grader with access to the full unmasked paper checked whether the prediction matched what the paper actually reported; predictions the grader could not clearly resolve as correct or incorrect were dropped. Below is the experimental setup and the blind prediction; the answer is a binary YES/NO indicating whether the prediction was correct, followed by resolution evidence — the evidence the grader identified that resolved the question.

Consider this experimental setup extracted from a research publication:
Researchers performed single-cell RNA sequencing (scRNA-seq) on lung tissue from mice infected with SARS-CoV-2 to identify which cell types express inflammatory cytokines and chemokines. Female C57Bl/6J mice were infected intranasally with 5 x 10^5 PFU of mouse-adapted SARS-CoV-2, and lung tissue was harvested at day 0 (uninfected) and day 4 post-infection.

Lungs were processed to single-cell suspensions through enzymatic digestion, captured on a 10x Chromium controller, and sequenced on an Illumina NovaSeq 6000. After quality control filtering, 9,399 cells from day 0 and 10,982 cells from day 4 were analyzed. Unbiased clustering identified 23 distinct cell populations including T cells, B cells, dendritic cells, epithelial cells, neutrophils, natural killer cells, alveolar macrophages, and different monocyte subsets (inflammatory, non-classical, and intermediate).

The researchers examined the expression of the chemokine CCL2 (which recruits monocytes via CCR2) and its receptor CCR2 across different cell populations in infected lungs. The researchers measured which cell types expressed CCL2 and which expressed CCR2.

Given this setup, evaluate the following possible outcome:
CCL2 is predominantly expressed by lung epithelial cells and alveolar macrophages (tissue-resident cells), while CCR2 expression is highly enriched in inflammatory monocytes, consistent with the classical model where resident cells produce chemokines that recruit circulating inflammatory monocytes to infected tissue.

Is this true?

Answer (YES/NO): NO